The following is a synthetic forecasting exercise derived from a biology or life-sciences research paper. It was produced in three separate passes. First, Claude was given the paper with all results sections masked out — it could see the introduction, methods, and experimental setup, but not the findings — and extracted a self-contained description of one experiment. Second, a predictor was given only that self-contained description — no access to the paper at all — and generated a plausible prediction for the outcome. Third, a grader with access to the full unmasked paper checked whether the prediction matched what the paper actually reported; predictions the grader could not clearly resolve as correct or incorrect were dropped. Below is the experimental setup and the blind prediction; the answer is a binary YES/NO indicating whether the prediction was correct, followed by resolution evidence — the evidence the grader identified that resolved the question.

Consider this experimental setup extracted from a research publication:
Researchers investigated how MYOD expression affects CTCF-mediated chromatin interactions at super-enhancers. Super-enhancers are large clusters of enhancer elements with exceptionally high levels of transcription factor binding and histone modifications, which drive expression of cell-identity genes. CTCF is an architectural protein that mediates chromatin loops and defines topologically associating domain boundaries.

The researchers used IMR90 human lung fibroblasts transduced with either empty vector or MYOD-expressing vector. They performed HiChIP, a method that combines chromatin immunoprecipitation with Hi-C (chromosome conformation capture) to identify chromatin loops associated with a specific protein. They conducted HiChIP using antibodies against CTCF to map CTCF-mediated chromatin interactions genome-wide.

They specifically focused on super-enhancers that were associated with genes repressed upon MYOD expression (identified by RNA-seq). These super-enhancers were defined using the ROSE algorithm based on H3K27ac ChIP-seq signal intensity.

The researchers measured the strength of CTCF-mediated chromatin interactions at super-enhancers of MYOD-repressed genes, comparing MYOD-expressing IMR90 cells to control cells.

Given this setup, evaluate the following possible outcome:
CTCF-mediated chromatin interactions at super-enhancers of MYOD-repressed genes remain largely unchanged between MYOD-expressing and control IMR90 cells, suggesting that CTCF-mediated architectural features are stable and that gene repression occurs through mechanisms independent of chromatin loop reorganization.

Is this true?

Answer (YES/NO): NO